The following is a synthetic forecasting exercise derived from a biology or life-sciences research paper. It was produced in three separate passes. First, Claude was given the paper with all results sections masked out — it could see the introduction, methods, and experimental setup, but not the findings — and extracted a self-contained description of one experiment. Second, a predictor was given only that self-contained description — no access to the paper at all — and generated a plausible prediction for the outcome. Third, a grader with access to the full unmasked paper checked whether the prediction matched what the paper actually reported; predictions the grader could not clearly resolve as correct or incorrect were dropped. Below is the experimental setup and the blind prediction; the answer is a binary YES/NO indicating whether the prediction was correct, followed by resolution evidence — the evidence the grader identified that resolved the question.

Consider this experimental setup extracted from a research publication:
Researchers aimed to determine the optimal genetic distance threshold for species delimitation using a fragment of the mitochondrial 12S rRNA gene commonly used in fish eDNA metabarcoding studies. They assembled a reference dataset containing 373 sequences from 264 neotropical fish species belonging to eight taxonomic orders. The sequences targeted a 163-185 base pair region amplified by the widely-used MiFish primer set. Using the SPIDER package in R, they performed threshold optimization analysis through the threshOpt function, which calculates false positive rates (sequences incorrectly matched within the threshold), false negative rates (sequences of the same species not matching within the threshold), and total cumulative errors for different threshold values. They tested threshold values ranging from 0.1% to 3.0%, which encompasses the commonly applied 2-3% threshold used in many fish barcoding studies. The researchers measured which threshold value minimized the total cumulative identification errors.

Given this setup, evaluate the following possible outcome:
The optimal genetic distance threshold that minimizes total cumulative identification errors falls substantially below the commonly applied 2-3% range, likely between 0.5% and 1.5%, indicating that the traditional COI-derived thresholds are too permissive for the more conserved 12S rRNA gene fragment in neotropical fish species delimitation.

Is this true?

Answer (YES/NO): YES